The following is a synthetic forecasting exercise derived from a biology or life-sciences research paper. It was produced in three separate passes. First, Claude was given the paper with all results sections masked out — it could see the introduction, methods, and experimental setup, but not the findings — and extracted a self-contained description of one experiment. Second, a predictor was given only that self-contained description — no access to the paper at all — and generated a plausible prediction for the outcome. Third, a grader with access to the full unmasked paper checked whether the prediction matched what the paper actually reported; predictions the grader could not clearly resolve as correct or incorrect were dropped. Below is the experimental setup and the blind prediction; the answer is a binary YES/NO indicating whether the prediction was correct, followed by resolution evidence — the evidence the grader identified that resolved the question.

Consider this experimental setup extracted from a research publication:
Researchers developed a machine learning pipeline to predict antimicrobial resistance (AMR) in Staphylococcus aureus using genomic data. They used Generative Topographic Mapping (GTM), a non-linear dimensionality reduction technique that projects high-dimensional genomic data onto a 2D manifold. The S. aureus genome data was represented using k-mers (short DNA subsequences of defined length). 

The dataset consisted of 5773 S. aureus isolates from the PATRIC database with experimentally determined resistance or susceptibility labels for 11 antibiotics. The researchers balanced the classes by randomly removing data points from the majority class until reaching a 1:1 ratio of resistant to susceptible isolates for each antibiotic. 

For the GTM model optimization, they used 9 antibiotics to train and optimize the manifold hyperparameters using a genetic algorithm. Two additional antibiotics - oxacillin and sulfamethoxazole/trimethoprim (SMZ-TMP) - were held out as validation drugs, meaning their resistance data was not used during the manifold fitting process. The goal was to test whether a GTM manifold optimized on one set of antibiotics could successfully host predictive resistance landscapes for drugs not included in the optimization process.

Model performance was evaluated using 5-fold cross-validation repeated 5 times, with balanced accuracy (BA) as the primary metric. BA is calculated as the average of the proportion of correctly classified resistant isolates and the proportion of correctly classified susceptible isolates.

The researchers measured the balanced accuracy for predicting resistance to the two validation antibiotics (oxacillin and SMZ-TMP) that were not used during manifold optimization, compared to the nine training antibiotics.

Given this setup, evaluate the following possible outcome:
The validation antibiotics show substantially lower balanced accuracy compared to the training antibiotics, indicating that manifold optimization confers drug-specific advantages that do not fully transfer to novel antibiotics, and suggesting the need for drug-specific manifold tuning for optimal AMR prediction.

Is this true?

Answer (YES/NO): NO